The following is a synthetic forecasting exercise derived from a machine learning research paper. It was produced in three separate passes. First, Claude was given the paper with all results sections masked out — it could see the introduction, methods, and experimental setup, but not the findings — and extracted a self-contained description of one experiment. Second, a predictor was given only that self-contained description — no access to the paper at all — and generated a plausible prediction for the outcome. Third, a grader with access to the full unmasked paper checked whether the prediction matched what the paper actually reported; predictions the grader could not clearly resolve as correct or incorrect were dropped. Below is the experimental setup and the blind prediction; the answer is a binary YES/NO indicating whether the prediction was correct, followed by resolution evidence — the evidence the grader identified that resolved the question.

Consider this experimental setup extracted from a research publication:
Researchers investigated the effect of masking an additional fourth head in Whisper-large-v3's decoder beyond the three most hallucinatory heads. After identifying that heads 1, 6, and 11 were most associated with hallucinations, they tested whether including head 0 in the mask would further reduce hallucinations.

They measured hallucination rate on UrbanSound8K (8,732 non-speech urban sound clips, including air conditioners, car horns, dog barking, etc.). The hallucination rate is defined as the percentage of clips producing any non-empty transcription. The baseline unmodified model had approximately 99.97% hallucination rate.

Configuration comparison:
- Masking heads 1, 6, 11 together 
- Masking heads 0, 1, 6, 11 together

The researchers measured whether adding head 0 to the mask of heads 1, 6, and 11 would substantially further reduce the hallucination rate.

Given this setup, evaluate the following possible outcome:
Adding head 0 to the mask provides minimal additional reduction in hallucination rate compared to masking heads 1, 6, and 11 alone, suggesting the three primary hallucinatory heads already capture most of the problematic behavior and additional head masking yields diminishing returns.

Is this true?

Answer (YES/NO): NO